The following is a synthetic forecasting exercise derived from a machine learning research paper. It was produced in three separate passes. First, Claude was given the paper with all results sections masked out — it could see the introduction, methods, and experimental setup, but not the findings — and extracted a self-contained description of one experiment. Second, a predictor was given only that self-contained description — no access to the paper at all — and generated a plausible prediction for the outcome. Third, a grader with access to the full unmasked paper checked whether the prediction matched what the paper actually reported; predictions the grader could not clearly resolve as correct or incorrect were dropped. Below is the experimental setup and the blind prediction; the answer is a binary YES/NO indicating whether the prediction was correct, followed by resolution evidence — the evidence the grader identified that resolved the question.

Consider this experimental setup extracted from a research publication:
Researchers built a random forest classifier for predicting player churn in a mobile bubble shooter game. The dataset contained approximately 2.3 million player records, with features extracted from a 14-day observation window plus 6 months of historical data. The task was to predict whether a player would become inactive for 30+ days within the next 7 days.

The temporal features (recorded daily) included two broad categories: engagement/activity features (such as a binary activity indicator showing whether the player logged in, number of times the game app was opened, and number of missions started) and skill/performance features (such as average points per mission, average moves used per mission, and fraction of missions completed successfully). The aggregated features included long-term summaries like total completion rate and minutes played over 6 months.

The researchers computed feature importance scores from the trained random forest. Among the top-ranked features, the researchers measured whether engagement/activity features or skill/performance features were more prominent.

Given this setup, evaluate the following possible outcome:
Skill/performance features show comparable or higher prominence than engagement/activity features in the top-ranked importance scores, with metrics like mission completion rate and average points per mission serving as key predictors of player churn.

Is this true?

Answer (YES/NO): NO